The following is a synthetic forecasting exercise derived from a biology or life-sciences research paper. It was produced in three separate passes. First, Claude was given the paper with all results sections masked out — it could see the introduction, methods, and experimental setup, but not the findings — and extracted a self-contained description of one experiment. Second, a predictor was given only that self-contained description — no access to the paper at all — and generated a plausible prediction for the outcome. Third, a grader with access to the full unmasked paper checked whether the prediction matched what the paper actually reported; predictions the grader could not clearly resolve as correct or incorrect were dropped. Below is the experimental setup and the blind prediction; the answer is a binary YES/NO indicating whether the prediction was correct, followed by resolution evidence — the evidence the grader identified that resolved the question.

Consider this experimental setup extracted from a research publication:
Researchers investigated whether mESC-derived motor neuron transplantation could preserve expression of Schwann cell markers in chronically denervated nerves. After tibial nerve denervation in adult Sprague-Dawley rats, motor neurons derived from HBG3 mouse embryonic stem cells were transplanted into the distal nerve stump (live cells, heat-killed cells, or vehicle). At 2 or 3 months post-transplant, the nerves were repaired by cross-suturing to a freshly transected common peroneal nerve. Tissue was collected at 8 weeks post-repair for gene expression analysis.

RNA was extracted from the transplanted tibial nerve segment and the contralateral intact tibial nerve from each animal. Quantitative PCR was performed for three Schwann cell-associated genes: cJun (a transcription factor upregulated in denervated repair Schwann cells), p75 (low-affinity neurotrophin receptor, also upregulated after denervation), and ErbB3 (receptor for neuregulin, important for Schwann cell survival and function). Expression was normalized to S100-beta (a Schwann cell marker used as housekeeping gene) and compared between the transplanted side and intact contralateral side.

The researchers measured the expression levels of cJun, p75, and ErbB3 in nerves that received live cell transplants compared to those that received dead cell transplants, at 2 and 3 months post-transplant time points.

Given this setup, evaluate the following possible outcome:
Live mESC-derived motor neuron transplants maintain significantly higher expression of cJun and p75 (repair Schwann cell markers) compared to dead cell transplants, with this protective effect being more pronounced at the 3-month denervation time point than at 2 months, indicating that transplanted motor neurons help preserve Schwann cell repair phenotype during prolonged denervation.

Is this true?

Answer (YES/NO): NO